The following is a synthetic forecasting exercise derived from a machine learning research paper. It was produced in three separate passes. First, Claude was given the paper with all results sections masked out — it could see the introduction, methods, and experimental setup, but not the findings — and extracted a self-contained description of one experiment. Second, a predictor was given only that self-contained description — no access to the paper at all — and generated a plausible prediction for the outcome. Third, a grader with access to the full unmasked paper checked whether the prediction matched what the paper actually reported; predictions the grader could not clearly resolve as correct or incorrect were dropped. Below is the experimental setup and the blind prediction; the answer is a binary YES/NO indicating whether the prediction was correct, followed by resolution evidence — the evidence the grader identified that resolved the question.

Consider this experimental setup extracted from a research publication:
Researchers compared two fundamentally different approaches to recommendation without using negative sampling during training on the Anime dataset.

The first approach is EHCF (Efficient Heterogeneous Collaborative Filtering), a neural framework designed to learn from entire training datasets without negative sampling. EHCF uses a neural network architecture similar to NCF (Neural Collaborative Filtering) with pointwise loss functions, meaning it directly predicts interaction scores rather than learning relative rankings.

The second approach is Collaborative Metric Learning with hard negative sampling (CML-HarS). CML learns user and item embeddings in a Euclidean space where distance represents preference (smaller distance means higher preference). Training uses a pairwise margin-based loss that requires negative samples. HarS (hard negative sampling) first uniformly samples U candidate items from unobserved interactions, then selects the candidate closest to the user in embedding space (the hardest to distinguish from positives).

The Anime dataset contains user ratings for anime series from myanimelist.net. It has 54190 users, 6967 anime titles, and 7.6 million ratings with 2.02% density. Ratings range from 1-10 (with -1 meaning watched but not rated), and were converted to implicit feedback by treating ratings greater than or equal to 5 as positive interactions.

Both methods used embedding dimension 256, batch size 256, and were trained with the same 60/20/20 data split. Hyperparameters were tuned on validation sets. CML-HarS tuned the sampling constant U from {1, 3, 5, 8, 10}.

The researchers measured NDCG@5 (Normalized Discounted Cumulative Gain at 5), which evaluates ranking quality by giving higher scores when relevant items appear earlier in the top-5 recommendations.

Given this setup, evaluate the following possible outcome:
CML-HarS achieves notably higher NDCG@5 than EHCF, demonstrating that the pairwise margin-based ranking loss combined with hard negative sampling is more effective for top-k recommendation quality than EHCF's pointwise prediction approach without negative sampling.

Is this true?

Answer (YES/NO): NO